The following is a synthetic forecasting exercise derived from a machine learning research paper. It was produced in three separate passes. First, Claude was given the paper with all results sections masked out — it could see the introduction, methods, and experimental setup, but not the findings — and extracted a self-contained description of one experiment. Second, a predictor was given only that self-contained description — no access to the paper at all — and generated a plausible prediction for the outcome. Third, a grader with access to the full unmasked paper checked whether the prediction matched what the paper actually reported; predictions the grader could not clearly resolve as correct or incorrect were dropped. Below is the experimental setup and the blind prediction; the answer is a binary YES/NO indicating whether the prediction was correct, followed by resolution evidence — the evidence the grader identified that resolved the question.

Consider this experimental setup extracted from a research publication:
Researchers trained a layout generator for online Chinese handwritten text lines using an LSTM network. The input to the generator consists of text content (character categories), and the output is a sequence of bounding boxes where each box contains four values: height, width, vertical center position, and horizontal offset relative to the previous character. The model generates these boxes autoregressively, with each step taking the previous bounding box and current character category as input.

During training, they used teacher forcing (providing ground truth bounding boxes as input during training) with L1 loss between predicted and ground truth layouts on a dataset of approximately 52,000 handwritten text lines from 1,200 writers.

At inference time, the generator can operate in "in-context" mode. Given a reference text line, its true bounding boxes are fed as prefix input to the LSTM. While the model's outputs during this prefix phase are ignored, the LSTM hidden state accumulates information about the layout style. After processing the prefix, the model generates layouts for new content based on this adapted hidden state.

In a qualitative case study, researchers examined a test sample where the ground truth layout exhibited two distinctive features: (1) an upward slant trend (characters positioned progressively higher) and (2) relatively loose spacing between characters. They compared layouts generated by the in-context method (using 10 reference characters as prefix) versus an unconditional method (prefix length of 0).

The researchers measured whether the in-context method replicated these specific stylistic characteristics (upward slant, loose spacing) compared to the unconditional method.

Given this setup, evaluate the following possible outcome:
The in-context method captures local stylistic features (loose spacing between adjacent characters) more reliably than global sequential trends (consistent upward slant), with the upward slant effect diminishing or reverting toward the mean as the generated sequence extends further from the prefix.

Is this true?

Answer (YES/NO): NO